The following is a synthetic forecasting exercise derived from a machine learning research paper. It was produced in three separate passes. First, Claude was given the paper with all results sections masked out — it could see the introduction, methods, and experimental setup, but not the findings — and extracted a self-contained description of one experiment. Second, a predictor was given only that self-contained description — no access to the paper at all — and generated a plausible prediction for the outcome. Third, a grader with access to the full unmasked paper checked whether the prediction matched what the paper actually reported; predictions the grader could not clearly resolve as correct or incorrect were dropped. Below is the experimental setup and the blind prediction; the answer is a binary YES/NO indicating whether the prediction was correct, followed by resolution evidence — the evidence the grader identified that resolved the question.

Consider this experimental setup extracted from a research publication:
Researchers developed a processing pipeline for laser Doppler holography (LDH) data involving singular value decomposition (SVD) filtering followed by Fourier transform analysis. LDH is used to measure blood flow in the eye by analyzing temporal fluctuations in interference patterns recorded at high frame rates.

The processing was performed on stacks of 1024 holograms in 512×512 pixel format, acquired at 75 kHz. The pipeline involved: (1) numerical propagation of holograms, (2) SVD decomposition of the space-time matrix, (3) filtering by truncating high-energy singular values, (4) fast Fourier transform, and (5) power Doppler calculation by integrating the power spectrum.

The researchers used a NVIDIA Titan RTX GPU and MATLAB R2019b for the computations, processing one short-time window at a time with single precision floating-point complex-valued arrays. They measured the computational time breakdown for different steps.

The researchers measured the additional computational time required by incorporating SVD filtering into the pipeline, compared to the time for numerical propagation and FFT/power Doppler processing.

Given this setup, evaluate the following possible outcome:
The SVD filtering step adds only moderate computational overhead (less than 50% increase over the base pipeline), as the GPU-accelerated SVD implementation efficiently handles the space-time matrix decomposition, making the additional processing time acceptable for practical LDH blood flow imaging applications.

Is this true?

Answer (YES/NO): NO